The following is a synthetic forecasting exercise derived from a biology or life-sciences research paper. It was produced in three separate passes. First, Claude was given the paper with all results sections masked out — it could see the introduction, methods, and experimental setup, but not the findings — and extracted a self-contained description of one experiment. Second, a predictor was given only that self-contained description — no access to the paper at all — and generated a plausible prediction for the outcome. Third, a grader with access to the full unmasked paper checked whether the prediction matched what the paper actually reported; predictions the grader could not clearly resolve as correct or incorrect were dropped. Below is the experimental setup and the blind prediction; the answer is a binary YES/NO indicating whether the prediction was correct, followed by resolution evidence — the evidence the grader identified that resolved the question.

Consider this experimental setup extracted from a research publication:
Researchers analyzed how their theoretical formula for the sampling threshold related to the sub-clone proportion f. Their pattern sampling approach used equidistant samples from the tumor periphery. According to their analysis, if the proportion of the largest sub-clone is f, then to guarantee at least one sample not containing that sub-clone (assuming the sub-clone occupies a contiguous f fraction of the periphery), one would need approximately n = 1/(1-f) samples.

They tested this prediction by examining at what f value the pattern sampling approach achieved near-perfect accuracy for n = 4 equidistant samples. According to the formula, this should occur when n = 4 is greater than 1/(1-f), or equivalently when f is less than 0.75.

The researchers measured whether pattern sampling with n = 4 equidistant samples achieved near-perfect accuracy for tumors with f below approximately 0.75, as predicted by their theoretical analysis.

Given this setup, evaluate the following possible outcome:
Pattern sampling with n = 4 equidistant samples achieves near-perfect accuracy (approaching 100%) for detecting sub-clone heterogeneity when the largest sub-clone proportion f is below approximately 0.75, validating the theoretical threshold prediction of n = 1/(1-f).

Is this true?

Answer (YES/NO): YES